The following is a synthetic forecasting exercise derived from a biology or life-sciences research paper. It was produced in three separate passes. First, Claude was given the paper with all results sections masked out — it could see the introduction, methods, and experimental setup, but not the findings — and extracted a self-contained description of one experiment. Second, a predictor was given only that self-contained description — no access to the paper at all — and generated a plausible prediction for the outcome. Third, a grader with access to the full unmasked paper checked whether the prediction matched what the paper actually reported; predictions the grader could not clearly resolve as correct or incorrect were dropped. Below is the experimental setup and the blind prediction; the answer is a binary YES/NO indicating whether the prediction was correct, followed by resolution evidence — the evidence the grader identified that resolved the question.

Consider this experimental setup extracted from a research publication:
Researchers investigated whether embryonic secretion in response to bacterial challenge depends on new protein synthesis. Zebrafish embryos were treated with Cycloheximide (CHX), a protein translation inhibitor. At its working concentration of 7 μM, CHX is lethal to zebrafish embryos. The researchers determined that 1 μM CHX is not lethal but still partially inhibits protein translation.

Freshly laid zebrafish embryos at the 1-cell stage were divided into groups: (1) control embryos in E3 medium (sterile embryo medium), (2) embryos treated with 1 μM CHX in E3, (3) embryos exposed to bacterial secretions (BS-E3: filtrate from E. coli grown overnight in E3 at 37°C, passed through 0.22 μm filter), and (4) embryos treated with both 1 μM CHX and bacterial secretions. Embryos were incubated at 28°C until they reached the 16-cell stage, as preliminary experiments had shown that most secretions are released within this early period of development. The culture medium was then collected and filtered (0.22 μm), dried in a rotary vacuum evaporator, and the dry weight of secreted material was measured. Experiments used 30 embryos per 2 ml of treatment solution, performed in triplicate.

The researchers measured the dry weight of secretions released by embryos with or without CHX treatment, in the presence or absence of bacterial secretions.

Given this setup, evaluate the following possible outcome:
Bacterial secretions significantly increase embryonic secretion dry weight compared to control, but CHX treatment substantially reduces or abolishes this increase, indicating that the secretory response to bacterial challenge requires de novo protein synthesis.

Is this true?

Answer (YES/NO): NO